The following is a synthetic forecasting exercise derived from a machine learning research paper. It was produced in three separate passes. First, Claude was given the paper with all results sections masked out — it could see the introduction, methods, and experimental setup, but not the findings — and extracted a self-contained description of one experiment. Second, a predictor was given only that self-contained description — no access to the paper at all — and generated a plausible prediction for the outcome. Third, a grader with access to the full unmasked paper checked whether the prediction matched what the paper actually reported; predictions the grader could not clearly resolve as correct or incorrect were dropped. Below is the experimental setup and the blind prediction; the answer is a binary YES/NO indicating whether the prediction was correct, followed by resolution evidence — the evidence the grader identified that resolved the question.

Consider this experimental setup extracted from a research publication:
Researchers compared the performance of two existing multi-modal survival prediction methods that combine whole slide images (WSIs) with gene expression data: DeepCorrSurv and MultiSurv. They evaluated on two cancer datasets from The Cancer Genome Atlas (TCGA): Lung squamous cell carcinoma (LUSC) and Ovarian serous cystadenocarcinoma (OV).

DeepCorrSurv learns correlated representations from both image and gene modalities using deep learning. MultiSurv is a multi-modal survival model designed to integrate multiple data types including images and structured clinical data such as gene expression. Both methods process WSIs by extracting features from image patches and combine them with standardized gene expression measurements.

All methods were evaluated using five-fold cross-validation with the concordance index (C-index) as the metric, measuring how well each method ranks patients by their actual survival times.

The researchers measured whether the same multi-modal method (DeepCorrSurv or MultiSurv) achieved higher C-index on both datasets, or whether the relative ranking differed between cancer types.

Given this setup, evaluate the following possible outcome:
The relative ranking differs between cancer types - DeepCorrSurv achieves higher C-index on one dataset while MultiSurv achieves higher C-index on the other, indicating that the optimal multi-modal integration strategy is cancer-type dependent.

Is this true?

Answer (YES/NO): YES